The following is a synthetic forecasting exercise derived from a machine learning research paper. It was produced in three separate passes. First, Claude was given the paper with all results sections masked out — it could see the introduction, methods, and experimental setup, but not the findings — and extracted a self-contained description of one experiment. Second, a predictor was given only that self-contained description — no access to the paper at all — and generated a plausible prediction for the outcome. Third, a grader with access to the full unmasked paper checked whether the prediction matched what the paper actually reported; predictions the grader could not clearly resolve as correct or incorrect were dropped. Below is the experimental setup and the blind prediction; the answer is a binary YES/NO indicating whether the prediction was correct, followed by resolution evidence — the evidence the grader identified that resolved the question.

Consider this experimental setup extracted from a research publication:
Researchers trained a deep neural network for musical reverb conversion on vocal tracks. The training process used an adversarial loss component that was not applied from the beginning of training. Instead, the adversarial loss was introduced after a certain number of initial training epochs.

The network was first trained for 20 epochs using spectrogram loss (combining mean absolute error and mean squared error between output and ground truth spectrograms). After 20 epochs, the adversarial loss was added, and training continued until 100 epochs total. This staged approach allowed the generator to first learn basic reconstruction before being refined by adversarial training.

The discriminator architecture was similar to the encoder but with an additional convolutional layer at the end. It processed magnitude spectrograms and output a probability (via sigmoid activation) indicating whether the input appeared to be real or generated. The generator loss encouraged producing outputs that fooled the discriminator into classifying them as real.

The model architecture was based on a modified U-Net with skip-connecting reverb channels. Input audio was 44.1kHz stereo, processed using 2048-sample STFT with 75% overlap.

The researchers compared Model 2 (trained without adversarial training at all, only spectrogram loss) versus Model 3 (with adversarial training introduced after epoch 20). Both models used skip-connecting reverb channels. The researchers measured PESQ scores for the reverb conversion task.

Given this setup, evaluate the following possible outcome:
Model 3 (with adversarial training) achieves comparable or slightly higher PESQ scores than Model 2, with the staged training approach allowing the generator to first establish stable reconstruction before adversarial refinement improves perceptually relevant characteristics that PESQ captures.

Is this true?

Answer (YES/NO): YES